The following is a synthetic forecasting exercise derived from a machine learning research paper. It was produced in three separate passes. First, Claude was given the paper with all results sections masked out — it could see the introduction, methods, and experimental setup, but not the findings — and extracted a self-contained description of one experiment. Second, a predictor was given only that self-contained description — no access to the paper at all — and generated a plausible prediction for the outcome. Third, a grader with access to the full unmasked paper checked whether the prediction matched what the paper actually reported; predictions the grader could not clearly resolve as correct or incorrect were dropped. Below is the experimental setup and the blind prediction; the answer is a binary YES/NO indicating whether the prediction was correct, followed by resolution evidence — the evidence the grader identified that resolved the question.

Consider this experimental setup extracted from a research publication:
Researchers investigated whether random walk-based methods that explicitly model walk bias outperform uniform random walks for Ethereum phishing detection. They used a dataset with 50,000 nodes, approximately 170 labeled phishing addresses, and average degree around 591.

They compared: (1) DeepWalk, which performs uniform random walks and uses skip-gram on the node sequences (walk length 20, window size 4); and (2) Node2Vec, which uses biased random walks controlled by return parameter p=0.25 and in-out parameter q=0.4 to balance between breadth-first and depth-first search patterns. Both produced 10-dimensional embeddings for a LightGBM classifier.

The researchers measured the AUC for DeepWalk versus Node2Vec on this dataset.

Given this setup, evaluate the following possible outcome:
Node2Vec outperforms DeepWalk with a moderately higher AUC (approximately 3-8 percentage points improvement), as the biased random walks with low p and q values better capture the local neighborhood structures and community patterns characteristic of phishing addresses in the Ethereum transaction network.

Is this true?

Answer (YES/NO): NO